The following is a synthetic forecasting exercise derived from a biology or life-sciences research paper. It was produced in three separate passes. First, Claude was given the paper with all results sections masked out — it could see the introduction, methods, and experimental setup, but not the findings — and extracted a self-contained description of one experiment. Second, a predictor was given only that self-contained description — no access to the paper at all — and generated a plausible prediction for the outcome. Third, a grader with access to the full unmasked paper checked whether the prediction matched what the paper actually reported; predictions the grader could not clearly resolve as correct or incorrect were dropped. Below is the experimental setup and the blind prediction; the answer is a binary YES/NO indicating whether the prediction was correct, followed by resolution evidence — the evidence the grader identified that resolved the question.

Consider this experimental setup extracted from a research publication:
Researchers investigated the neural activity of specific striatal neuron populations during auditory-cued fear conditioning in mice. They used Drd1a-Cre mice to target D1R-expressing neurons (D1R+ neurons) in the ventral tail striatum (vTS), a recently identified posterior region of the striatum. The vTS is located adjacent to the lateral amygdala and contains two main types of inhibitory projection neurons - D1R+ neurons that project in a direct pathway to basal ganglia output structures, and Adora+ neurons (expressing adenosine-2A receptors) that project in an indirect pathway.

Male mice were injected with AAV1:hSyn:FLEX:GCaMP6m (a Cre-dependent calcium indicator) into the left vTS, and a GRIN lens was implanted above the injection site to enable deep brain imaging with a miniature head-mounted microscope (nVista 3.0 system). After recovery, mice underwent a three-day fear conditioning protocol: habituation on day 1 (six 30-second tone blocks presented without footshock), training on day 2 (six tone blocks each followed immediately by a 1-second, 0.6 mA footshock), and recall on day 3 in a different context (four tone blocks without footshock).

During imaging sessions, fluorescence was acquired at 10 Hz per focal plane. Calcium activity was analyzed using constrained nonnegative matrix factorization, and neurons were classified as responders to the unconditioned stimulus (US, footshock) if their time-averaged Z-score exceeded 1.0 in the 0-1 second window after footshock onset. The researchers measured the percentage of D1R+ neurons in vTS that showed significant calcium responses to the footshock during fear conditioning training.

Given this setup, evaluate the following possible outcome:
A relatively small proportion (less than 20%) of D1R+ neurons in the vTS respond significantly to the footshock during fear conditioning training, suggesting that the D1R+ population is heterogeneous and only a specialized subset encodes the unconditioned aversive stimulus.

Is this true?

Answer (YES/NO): NO